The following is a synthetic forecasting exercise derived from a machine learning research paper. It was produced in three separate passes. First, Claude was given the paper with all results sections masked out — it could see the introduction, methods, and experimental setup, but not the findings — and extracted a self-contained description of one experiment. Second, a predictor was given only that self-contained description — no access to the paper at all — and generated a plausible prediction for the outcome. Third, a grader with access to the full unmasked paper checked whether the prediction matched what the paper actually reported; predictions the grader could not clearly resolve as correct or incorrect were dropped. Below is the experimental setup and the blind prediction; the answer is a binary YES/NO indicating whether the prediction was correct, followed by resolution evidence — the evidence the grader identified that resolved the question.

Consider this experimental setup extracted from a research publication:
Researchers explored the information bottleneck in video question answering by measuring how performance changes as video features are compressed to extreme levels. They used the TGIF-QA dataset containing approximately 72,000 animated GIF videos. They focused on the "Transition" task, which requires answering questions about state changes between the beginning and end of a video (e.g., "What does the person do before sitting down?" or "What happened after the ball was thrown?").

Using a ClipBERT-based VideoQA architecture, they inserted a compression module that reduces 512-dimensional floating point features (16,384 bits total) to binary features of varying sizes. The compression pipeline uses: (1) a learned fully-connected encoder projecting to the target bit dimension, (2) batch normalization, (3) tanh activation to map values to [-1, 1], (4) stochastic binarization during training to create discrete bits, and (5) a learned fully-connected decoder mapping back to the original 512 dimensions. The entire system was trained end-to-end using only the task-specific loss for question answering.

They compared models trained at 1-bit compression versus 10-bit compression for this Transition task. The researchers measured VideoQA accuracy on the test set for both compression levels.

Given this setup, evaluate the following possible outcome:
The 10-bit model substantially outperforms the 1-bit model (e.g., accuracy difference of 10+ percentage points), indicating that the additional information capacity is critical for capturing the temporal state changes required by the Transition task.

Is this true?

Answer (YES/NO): NO